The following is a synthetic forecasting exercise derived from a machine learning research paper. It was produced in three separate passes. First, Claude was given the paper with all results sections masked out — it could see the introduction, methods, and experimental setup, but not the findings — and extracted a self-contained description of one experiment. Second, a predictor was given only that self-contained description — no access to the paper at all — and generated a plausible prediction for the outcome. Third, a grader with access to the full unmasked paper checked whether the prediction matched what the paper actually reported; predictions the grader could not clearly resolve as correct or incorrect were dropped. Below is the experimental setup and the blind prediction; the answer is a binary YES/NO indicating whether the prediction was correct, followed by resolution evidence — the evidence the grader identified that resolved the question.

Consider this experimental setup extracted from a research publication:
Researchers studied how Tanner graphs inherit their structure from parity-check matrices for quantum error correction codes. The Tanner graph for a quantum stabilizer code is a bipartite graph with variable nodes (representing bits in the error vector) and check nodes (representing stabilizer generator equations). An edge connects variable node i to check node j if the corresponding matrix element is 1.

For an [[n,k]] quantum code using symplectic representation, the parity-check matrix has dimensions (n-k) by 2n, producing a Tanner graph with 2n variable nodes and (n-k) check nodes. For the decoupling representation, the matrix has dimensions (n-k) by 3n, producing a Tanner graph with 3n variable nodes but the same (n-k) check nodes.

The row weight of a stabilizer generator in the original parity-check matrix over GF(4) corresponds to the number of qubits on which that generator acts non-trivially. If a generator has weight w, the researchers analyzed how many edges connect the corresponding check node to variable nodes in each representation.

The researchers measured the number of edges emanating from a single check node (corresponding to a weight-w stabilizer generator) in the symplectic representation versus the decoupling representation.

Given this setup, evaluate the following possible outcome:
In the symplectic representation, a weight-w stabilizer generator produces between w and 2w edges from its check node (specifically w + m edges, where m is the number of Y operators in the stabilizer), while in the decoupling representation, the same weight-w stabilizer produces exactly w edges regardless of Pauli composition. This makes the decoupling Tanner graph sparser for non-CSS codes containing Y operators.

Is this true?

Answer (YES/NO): NO